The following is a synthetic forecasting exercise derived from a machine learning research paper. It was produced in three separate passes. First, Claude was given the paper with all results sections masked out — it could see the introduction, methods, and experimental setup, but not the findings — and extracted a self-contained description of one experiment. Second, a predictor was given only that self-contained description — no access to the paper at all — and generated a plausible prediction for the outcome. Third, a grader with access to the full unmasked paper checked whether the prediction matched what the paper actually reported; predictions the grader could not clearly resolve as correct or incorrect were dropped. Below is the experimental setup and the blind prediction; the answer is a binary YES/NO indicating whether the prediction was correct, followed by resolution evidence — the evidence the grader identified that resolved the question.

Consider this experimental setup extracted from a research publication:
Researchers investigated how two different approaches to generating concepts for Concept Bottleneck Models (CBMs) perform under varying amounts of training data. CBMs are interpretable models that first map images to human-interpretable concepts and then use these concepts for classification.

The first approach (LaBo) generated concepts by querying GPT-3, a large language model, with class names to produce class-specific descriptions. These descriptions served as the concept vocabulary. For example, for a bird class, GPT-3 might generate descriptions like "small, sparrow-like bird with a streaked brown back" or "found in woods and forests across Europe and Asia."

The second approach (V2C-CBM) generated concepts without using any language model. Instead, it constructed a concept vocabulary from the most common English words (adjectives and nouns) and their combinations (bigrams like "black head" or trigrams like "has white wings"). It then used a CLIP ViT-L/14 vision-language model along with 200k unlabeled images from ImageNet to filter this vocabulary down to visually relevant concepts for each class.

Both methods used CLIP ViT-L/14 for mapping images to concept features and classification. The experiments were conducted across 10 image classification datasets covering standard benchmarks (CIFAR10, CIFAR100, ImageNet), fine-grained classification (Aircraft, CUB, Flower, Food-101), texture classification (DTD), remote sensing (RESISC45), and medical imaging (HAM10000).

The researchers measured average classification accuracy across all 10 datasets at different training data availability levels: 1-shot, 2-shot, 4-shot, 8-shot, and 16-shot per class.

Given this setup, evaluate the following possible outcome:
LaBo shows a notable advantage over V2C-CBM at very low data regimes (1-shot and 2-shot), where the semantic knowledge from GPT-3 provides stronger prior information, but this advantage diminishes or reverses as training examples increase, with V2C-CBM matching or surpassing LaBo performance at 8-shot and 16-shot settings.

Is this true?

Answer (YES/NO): YES